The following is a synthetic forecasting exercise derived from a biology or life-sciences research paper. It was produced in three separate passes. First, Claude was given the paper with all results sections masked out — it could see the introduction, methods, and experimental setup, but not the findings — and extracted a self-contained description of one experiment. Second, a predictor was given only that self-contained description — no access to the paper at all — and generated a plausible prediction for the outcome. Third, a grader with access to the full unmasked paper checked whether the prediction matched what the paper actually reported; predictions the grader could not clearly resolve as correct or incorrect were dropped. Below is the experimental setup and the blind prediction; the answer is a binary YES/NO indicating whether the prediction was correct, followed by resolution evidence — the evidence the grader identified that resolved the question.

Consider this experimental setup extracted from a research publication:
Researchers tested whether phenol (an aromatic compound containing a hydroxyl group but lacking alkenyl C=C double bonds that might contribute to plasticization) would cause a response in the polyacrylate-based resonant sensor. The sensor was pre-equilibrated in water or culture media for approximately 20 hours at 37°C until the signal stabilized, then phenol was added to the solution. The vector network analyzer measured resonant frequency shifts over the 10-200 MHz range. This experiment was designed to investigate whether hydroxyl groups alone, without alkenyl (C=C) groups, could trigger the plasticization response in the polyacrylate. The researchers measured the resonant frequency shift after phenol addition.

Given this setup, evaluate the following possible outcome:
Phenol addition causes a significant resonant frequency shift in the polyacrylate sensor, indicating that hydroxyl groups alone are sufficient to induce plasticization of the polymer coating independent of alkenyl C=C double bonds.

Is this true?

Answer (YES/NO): NO